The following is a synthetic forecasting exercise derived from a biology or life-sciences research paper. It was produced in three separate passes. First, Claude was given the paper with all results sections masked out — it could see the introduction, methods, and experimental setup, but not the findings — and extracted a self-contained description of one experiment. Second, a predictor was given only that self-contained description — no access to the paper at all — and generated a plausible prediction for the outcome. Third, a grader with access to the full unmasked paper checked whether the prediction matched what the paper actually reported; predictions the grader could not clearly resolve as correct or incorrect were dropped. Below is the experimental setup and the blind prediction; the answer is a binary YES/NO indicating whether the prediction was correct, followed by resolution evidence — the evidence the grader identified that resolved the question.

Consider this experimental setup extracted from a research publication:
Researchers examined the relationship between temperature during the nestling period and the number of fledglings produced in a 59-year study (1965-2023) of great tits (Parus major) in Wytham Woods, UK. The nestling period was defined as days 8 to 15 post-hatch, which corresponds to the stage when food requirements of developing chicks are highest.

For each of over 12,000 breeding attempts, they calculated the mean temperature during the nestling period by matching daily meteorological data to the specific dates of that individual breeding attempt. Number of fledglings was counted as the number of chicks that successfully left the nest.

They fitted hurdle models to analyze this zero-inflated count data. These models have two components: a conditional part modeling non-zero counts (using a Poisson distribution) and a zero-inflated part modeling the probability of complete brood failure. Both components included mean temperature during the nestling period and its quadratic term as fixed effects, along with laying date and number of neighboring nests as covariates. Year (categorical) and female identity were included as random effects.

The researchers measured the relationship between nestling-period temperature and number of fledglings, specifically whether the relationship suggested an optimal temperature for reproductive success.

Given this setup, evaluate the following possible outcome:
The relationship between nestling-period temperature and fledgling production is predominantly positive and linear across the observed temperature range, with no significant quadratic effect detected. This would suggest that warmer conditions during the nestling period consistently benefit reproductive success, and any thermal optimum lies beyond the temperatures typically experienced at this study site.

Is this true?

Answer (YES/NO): NO